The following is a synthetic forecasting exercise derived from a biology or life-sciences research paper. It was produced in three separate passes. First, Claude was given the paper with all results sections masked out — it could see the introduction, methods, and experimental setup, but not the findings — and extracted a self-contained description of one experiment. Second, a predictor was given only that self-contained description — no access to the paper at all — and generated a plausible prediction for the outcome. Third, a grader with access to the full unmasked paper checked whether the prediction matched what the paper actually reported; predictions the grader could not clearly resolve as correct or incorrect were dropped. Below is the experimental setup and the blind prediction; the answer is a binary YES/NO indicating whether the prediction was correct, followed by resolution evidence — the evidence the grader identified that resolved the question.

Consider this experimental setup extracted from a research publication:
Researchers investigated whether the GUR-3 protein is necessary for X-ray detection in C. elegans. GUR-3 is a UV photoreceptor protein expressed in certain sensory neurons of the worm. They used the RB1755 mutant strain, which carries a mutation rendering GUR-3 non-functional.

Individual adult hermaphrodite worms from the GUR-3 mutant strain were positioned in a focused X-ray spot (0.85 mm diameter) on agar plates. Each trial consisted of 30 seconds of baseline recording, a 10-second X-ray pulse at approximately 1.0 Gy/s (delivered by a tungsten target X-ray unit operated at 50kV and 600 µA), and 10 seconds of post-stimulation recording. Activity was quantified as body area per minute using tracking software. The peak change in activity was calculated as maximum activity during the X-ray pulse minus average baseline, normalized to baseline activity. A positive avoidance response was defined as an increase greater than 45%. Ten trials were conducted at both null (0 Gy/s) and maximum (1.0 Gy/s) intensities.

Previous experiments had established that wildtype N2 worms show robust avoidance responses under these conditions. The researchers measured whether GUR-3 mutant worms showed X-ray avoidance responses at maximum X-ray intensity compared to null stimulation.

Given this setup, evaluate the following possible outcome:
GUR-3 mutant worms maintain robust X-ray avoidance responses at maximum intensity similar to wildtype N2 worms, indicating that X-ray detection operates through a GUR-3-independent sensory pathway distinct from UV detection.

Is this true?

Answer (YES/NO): YES